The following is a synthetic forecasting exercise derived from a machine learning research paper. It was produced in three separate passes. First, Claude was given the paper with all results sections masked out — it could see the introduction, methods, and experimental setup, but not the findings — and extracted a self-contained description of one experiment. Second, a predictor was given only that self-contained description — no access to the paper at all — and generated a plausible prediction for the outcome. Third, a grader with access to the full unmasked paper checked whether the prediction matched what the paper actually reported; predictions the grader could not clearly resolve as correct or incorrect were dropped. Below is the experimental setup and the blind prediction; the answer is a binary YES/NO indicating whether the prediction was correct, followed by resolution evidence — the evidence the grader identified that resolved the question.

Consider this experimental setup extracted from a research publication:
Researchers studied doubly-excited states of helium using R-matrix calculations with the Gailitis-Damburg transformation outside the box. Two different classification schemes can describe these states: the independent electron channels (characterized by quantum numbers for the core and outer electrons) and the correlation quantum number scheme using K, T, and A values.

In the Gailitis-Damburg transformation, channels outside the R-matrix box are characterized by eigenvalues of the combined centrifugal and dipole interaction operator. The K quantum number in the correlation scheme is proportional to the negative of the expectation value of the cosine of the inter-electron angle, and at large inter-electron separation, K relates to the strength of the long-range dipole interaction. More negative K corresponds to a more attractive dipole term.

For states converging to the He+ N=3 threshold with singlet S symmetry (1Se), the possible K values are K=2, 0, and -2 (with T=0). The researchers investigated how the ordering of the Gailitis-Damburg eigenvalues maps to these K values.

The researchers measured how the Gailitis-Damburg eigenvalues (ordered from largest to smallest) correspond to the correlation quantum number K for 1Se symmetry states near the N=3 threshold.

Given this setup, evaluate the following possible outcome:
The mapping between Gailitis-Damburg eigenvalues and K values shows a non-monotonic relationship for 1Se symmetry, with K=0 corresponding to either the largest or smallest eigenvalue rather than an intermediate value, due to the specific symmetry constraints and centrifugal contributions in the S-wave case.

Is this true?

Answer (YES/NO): NO